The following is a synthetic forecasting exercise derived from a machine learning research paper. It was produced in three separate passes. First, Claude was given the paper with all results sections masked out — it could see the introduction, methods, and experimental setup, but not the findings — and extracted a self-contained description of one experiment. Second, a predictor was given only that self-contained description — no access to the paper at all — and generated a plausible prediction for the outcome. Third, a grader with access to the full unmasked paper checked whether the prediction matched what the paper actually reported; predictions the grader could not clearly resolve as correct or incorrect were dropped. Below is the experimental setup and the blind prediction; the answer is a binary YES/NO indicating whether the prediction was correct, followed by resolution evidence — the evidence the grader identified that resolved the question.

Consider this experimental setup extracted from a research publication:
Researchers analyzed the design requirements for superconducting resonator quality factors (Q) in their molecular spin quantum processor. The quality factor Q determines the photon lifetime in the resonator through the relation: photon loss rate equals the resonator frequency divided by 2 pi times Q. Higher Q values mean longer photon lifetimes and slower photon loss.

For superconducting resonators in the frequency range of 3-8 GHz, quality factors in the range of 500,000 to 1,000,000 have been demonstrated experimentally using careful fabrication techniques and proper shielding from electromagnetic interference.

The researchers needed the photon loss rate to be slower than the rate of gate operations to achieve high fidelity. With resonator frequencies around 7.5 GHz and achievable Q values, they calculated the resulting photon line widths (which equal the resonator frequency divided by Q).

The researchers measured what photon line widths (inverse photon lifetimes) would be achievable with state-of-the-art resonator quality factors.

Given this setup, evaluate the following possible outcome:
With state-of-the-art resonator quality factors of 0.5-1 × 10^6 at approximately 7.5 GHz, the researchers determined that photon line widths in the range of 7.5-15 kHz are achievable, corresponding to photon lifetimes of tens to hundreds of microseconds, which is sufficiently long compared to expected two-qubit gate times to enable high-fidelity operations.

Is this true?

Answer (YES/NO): NO